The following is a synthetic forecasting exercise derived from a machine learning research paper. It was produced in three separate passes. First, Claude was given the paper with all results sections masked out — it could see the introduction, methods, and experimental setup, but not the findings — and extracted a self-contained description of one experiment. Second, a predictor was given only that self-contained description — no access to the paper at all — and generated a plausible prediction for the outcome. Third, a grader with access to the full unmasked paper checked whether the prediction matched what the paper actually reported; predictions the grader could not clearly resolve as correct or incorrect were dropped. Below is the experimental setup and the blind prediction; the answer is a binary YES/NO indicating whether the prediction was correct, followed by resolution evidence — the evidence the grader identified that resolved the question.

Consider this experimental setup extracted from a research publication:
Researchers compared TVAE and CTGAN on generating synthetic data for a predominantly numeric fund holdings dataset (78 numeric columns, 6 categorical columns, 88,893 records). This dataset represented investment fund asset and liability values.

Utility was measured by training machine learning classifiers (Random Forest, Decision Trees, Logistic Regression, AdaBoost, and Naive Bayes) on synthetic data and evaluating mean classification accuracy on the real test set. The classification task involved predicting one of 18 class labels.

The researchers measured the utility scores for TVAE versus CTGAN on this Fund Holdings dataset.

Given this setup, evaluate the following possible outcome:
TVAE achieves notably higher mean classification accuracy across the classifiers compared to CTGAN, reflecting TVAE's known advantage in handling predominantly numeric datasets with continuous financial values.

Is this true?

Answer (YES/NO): YES